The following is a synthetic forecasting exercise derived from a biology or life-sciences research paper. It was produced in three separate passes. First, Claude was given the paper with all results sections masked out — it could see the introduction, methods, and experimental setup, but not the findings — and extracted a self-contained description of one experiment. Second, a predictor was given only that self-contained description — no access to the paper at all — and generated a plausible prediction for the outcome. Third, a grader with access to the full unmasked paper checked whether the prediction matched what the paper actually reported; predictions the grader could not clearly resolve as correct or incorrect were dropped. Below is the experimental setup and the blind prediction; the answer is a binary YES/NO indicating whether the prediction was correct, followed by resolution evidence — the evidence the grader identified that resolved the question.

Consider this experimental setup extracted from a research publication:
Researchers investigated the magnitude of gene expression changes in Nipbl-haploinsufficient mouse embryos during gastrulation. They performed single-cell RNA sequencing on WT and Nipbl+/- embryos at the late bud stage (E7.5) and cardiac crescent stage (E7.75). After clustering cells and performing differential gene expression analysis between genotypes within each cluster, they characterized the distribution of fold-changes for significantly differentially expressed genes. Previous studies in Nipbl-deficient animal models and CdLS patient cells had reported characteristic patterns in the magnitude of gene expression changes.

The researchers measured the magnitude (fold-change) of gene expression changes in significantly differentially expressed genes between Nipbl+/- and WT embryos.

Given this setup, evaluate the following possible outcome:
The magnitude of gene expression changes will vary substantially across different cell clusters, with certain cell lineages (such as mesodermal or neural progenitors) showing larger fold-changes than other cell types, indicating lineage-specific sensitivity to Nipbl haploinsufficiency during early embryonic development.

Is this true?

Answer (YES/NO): NO